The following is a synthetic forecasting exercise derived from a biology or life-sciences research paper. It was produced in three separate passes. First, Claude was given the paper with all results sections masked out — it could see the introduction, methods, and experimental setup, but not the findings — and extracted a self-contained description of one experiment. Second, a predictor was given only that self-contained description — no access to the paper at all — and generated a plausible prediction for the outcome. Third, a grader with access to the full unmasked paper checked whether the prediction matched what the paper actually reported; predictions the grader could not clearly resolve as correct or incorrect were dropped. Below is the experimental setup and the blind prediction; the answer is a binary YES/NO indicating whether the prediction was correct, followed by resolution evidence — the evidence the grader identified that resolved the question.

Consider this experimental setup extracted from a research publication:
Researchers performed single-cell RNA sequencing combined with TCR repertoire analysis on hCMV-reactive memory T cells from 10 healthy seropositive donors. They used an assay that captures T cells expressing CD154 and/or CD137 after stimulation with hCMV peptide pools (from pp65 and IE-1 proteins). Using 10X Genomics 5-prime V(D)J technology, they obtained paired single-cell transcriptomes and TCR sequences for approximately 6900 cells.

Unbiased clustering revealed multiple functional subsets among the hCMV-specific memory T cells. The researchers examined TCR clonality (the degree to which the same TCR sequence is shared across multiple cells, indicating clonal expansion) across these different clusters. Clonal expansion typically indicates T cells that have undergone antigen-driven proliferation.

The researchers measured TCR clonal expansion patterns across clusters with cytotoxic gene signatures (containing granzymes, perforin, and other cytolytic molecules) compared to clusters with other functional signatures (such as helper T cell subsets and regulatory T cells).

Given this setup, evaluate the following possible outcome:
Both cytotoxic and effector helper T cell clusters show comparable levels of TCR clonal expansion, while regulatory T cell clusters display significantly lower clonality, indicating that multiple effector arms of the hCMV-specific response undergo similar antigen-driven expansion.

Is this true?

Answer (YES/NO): NO